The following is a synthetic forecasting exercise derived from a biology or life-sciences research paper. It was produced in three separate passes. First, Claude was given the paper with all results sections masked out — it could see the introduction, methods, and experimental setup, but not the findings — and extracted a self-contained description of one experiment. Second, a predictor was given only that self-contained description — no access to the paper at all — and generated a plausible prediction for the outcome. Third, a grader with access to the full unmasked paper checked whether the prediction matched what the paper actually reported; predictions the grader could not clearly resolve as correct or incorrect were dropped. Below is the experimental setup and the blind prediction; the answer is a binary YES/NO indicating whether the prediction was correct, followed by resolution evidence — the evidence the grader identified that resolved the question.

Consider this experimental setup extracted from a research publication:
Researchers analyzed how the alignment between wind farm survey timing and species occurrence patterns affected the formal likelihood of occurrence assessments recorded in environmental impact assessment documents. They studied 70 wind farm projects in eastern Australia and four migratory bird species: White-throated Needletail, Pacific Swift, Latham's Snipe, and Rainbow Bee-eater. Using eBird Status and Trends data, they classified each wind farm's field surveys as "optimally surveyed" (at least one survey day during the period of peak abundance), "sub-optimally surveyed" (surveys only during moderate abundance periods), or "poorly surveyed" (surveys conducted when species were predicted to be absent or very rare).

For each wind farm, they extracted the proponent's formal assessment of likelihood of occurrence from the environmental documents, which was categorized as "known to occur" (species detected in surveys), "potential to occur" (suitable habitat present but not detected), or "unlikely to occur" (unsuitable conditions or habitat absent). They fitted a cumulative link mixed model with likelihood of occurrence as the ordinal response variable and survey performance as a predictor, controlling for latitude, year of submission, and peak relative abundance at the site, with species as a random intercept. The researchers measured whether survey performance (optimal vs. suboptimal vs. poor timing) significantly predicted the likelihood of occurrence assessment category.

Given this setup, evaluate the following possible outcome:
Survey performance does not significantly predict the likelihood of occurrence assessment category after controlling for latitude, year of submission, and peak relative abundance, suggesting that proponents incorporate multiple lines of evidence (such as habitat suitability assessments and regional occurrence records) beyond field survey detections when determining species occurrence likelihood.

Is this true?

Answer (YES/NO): NO